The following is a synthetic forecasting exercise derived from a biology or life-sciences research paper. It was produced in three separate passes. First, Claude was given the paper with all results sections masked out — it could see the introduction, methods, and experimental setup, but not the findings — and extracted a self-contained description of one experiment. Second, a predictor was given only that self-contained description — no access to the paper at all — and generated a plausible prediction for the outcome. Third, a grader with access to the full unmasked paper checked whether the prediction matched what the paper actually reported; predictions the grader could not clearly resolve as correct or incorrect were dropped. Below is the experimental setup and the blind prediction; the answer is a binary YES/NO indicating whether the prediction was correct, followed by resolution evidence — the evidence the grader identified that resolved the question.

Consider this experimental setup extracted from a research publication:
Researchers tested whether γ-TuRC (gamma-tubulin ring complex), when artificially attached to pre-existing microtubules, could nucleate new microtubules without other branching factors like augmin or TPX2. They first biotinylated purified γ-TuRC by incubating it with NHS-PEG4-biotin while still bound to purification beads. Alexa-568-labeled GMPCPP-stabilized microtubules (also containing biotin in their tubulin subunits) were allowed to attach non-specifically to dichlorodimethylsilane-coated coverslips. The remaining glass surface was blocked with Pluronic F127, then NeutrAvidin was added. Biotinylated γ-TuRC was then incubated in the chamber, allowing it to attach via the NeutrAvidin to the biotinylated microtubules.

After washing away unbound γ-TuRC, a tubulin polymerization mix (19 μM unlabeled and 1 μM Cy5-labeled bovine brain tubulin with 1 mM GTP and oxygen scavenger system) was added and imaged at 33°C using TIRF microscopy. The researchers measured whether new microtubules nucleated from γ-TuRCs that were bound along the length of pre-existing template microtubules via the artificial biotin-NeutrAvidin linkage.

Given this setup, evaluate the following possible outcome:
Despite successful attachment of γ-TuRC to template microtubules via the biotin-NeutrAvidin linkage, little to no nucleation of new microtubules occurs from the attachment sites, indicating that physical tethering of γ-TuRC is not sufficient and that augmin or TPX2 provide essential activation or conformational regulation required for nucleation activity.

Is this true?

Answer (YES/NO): NO